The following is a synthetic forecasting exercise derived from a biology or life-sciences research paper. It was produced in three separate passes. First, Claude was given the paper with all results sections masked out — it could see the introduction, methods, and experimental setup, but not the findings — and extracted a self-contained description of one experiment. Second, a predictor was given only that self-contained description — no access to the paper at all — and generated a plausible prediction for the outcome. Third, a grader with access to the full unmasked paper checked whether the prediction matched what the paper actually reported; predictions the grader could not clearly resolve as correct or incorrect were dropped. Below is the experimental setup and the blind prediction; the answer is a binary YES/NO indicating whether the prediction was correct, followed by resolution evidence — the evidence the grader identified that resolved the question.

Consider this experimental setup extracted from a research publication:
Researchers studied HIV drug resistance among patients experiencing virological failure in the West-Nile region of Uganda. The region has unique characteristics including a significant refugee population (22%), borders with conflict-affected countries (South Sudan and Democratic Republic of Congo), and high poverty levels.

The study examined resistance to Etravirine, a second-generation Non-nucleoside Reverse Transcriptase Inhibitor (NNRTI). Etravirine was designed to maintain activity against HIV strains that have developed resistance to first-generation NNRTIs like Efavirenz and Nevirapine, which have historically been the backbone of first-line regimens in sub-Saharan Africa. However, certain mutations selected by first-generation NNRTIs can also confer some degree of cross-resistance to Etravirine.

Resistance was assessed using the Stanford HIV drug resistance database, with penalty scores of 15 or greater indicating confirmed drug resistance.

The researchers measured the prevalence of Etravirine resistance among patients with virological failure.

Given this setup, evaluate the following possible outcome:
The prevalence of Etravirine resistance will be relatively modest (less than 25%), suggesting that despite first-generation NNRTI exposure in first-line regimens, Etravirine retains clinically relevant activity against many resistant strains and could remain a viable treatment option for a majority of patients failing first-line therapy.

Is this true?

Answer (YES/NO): NO